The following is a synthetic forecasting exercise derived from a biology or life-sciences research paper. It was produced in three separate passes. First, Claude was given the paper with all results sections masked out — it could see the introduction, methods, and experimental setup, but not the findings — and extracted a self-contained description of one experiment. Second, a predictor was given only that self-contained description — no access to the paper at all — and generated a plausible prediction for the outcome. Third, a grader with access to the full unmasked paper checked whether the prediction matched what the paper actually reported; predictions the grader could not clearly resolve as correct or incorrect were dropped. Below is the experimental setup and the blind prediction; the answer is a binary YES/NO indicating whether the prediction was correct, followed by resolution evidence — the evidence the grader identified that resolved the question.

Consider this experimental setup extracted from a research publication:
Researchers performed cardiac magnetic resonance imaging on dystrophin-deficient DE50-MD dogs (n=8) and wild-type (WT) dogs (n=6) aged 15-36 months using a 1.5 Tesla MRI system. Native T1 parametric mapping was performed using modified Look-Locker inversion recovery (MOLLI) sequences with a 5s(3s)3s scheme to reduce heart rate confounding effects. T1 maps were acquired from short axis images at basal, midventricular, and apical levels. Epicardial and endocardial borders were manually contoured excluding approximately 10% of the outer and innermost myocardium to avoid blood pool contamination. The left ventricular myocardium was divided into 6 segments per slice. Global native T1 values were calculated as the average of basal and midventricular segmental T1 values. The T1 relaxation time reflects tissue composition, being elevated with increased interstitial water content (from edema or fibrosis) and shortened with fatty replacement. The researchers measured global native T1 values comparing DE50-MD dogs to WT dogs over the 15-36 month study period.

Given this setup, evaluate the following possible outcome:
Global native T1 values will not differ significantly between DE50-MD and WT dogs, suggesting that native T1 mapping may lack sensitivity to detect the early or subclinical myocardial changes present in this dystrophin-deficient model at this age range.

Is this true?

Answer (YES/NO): NO